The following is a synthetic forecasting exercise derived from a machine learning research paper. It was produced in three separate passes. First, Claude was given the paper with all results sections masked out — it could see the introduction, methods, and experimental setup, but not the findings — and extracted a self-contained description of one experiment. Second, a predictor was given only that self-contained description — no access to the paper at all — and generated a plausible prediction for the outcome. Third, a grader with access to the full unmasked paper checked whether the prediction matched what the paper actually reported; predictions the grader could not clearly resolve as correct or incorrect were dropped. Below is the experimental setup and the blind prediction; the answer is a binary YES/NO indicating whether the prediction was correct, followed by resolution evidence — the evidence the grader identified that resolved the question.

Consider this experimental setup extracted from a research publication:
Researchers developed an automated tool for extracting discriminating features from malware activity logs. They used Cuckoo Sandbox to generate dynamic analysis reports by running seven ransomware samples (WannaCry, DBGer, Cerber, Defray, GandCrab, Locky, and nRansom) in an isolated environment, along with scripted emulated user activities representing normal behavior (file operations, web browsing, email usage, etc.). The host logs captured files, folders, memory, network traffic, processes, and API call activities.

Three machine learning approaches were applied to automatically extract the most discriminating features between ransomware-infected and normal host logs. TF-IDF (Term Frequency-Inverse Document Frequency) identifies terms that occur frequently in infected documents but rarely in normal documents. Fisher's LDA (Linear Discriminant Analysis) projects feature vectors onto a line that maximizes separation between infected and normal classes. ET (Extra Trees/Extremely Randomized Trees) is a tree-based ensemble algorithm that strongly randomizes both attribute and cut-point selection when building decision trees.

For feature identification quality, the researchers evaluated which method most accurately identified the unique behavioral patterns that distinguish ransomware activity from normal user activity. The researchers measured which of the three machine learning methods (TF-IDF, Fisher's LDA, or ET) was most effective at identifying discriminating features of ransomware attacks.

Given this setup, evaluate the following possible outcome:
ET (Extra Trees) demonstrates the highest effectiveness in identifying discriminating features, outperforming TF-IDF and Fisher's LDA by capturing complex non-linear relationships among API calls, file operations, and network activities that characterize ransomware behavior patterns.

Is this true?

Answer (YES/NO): NO